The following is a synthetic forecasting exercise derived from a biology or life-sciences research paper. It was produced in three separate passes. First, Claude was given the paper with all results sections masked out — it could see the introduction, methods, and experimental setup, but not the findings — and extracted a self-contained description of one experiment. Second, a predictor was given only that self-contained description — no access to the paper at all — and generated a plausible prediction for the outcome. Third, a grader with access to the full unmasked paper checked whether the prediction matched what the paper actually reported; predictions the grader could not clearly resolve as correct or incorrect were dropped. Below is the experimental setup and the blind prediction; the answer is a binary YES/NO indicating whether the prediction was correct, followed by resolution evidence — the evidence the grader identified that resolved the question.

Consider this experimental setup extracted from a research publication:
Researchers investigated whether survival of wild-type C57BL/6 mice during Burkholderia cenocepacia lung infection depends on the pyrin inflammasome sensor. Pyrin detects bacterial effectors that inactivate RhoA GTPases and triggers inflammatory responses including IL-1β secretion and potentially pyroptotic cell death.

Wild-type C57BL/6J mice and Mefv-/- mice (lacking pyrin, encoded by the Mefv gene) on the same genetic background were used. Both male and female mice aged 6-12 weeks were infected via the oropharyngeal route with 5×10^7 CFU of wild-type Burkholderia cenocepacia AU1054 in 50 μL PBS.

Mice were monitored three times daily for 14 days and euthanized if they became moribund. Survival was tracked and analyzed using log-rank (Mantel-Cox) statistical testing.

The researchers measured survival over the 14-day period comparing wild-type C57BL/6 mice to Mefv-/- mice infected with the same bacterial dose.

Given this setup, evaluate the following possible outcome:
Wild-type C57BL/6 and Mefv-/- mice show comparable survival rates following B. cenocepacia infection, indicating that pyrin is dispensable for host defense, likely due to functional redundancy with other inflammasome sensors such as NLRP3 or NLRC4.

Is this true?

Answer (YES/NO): NO